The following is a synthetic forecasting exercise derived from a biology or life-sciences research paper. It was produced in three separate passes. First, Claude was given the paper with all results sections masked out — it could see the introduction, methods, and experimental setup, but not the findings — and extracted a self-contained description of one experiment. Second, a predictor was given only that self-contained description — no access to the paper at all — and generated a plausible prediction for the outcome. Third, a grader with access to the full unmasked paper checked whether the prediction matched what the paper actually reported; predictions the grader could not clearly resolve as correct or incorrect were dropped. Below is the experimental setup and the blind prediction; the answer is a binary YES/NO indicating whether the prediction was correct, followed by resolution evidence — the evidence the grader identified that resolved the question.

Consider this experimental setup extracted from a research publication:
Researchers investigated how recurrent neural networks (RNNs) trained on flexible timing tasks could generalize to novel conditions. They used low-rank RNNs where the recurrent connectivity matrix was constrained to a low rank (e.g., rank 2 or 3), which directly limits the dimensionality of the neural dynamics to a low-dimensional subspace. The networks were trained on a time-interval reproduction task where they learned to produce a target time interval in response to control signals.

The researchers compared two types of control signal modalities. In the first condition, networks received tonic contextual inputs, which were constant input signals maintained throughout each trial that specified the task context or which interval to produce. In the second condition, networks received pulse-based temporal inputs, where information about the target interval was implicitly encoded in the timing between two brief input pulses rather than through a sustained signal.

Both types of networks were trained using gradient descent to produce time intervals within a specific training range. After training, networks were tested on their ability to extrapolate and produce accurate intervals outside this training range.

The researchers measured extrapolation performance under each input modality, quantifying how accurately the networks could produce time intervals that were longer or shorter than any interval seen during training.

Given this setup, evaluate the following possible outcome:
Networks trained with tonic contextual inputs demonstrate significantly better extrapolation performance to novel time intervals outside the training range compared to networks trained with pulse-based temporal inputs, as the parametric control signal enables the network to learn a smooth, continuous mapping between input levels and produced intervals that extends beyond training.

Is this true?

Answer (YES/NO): YES